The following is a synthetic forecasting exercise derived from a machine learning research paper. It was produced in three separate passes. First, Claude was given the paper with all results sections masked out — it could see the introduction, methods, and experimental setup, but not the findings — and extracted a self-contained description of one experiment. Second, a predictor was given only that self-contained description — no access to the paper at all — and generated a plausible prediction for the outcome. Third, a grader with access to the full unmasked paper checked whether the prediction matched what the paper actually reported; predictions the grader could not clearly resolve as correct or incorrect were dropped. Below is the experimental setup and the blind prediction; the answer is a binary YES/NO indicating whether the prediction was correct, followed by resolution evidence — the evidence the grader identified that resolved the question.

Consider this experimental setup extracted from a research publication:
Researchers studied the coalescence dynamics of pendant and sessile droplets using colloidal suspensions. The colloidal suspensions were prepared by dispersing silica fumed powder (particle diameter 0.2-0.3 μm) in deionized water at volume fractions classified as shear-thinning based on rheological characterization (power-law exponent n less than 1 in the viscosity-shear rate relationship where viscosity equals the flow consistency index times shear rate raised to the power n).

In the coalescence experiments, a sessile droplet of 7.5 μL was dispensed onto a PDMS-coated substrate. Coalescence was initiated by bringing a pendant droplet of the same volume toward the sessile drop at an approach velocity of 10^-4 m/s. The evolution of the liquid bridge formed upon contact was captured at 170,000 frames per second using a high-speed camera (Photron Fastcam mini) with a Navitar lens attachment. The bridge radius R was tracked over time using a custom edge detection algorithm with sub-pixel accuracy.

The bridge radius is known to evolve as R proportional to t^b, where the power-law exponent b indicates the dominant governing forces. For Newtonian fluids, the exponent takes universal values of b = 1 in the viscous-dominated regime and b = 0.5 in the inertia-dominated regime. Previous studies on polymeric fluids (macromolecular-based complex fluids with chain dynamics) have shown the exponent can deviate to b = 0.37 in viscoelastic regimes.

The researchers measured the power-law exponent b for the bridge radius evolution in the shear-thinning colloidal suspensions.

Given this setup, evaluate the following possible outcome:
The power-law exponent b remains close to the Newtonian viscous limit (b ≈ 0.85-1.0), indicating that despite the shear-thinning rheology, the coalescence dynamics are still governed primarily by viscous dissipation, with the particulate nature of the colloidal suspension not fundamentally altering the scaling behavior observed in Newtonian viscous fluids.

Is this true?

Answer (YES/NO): NO